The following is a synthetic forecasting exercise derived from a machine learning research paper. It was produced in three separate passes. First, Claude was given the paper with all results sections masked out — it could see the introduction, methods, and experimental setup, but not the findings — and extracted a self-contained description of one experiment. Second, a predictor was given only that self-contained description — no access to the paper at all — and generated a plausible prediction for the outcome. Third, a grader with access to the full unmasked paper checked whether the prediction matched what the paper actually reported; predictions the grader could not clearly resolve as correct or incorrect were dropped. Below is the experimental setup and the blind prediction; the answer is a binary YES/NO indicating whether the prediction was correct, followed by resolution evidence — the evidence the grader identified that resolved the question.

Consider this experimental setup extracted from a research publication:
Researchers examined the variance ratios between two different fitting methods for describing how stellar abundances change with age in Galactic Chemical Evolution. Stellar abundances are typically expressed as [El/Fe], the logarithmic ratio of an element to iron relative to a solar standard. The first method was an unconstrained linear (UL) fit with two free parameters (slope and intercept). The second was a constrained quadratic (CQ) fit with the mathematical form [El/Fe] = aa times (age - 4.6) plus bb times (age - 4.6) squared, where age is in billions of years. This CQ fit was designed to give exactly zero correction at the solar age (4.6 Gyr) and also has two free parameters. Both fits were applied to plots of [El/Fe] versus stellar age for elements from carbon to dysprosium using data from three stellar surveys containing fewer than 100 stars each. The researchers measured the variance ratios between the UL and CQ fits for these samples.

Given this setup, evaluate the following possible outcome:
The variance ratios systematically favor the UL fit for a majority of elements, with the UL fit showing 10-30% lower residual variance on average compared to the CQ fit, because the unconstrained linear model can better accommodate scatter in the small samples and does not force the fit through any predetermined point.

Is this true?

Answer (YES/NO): NO